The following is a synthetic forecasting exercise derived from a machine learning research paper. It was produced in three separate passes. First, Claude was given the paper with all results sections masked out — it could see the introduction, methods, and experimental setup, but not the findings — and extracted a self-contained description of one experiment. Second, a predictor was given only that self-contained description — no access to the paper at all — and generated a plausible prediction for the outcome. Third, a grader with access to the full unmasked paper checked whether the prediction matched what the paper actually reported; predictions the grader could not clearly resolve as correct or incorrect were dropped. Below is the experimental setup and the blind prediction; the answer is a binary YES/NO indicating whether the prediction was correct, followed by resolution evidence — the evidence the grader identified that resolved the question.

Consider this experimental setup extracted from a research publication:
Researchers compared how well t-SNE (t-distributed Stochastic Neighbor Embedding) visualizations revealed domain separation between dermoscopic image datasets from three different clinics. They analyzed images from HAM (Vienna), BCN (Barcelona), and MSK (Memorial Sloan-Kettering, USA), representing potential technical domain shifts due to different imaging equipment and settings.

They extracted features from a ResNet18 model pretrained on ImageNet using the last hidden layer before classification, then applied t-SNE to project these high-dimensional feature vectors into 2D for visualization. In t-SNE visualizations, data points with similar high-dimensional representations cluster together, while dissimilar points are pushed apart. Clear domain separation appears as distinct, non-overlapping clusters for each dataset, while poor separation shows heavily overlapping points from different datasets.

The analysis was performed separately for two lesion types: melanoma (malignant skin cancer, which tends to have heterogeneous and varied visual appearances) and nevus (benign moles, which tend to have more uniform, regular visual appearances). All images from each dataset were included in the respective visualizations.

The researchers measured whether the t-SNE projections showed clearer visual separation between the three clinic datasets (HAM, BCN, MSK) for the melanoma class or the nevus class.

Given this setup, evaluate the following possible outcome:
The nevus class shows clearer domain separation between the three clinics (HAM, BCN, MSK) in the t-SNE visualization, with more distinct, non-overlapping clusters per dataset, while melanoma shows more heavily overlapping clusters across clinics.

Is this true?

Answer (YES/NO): YES